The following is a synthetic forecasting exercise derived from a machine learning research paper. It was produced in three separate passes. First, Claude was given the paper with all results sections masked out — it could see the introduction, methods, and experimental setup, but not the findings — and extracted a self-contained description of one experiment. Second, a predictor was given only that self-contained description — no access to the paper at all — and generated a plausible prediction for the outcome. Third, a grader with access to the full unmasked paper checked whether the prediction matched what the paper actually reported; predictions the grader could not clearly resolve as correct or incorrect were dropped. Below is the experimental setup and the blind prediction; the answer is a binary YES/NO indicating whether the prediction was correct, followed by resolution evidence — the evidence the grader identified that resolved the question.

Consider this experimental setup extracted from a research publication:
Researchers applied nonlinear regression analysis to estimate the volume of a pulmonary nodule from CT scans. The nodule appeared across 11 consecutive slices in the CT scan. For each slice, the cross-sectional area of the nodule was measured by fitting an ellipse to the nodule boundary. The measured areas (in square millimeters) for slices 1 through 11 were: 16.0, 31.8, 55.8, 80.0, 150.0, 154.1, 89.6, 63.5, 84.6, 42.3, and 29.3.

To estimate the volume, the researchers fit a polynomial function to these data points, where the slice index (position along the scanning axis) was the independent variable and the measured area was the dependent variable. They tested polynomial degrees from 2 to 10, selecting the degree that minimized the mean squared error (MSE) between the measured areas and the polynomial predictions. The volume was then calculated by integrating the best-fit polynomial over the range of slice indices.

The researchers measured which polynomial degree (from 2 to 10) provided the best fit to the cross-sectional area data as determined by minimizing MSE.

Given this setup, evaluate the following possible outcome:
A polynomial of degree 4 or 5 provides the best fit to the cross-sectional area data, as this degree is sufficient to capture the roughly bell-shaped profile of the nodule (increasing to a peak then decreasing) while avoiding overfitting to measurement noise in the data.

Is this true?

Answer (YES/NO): NO